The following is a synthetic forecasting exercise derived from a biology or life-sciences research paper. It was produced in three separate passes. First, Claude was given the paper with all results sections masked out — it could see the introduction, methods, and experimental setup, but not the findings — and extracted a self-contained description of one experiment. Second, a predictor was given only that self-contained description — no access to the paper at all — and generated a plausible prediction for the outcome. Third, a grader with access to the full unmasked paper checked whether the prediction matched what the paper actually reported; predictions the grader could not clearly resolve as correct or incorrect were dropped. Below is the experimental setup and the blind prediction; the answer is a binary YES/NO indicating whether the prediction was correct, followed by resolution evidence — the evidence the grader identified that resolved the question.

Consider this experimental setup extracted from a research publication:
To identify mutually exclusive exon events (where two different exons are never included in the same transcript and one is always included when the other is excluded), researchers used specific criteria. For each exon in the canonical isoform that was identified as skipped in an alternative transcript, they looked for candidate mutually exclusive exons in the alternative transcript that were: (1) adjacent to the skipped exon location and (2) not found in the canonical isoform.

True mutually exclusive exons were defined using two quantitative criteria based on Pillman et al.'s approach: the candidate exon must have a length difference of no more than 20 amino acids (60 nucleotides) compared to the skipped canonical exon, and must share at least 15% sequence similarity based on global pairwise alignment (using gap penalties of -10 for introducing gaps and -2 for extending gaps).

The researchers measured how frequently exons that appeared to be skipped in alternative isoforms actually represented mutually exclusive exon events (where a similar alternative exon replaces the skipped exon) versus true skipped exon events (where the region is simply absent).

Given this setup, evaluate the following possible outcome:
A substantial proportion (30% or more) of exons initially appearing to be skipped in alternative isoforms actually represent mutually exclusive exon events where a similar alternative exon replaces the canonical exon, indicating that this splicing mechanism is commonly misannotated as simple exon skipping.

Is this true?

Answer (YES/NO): NO